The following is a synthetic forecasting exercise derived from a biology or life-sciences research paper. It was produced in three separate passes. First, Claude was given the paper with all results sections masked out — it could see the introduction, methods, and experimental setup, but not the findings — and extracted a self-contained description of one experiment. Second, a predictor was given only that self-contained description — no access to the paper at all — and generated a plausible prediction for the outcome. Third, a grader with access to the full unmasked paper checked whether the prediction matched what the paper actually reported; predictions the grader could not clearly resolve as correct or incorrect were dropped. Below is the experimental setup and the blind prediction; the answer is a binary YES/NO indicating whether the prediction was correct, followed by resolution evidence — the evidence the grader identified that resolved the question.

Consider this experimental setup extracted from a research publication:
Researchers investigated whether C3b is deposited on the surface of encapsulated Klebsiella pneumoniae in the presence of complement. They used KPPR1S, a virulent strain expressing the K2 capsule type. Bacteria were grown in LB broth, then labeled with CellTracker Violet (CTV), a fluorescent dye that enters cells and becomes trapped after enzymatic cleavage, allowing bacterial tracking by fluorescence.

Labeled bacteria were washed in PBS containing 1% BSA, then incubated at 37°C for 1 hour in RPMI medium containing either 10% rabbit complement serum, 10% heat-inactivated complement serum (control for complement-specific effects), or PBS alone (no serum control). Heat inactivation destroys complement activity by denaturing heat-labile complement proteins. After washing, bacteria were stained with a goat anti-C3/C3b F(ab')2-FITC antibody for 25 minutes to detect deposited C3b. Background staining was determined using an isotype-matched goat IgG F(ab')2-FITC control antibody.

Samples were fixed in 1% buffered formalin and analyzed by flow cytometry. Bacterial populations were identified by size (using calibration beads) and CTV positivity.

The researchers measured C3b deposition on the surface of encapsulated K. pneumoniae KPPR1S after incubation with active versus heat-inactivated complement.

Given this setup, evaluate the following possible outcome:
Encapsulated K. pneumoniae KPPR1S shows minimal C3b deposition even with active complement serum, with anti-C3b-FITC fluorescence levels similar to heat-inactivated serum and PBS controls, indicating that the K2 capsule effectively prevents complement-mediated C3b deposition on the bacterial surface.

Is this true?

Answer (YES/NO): NO